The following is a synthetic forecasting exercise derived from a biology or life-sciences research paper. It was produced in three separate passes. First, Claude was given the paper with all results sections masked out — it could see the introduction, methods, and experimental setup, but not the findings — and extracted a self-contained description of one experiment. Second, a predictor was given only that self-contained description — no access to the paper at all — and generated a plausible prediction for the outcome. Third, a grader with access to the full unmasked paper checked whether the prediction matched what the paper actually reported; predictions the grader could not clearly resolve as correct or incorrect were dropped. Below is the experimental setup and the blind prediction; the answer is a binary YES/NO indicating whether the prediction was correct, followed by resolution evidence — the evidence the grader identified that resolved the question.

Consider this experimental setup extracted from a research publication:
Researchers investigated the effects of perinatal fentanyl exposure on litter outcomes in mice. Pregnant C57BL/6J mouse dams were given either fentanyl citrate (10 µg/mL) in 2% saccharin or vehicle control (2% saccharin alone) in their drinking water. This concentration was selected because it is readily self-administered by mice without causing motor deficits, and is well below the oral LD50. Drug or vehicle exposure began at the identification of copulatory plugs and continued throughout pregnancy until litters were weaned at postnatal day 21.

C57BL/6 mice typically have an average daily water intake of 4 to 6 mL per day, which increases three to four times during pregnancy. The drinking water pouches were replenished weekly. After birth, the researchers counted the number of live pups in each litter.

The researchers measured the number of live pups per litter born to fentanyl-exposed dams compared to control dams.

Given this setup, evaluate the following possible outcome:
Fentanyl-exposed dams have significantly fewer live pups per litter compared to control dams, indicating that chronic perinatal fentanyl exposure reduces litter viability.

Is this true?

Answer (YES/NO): YES